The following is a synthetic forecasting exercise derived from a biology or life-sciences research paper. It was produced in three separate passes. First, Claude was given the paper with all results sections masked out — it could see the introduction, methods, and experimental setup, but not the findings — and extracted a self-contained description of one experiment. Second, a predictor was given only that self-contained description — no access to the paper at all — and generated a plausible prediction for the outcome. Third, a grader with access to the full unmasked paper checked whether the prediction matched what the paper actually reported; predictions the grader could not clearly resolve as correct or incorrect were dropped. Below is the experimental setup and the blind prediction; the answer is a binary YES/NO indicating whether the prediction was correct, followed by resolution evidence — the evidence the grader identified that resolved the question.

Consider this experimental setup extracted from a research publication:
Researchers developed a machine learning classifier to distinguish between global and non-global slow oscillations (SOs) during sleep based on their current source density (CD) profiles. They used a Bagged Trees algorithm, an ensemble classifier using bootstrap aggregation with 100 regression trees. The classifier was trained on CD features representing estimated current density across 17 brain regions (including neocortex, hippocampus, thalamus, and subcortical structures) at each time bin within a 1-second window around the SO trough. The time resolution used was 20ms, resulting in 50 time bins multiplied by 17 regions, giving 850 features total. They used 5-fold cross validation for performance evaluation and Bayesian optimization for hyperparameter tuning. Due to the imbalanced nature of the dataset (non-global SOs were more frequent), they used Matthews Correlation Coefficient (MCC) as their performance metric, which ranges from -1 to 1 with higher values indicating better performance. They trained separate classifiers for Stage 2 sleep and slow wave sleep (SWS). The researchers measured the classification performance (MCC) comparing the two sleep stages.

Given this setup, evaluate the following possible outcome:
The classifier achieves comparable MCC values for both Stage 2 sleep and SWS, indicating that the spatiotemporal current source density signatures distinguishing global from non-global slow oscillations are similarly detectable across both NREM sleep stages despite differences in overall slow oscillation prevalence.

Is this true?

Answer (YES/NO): YES